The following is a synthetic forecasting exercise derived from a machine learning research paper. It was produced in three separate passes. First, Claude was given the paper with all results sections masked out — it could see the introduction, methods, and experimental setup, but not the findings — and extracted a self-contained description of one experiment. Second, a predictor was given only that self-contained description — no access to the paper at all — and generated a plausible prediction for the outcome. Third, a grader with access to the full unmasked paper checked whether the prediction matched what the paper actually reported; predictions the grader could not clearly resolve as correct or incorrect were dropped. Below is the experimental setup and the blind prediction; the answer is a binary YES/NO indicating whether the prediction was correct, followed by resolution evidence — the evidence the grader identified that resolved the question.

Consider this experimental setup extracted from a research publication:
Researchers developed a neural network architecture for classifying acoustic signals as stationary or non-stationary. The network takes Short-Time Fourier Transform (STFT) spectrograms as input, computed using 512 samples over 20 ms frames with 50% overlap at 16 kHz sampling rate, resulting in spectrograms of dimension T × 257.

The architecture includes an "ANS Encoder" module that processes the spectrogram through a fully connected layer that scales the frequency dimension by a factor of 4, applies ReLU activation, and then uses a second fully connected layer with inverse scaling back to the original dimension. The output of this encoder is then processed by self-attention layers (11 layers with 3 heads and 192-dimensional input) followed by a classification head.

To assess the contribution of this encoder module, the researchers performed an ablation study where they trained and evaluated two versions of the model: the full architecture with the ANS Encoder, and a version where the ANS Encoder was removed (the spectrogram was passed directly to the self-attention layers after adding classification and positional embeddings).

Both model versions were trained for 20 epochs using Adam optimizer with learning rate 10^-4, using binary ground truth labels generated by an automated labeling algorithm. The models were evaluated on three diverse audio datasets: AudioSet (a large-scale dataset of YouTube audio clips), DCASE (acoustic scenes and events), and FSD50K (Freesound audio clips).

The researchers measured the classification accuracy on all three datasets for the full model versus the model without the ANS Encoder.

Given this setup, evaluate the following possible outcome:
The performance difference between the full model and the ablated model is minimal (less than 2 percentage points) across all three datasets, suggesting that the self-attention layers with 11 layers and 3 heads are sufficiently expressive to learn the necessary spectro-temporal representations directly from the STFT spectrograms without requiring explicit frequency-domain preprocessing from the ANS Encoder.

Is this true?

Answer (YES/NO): YES